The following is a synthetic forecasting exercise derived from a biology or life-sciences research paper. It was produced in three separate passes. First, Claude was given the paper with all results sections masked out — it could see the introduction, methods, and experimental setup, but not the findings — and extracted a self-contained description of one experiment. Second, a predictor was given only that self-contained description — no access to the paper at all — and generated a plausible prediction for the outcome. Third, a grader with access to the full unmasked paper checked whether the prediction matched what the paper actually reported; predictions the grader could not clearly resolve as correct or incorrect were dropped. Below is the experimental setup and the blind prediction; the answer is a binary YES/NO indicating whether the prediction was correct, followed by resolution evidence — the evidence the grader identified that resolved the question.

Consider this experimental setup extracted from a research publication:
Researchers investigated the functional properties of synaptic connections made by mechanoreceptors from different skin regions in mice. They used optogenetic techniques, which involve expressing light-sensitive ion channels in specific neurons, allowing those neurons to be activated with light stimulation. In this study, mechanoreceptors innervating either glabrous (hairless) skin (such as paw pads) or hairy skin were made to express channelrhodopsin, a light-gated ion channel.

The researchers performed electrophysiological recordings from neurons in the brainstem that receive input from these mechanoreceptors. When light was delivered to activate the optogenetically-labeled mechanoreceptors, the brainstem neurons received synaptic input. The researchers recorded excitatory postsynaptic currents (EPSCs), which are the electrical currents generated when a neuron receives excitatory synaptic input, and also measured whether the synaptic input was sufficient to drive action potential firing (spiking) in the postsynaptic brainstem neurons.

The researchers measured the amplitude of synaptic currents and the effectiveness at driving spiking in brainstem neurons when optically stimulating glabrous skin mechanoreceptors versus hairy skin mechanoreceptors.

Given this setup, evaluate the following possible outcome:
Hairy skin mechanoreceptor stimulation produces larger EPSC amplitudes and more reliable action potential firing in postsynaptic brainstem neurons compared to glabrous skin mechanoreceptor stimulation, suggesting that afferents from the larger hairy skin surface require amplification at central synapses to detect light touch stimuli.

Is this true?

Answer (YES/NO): NO